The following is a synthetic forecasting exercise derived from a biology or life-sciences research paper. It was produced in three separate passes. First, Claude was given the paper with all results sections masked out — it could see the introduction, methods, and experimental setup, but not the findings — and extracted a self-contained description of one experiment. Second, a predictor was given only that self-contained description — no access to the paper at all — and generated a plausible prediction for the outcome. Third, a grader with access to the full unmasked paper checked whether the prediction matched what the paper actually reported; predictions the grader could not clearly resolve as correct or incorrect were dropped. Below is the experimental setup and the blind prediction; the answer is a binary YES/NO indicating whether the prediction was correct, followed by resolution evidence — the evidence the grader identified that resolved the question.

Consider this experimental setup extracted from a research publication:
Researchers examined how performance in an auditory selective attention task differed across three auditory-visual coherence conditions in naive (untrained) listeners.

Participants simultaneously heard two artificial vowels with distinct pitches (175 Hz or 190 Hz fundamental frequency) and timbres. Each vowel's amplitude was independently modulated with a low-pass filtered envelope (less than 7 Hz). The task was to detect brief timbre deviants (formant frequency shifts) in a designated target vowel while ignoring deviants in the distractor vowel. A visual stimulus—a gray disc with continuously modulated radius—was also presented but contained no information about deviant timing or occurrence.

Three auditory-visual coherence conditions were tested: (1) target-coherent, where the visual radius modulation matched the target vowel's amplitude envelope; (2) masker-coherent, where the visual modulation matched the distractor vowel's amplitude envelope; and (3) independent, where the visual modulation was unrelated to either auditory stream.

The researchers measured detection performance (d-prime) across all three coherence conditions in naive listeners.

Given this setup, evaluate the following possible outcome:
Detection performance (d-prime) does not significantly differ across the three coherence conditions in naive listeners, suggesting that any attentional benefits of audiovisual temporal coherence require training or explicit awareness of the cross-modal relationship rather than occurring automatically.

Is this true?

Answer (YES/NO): NO